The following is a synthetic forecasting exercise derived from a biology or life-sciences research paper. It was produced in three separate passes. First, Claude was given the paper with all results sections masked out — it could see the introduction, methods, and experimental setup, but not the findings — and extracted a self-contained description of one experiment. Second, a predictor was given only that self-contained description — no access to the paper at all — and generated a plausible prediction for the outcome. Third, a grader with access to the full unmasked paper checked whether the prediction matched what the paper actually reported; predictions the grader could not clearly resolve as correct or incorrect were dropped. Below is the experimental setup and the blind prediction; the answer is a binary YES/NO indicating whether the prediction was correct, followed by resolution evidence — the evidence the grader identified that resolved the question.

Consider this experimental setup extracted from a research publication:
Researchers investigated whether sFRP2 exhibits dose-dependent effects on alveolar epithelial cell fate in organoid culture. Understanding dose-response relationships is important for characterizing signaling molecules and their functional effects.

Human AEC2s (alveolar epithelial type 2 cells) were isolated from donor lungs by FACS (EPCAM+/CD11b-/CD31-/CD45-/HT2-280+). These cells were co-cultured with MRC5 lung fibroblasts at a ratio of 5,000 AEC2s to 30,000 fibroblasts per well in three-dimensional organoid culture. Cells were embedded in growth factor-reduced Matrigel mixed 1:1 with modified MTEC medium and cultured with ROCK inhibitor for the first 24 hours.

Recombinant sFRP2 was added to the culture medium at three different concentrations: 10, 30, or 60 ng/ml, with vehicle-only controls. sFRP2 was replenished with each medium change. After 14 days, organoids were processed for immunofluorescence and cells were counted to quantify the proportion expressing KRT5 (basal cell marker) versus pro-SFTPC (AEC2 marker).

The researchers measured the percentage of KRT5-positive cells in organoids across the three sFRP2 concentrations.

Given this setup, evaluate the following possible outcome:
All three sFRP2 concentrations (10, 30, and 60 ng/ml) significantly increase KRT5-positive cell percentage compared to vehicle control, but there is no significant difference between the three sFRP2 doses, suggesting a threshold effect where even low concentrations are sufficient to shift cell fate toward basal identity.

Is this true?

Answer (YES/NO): NO